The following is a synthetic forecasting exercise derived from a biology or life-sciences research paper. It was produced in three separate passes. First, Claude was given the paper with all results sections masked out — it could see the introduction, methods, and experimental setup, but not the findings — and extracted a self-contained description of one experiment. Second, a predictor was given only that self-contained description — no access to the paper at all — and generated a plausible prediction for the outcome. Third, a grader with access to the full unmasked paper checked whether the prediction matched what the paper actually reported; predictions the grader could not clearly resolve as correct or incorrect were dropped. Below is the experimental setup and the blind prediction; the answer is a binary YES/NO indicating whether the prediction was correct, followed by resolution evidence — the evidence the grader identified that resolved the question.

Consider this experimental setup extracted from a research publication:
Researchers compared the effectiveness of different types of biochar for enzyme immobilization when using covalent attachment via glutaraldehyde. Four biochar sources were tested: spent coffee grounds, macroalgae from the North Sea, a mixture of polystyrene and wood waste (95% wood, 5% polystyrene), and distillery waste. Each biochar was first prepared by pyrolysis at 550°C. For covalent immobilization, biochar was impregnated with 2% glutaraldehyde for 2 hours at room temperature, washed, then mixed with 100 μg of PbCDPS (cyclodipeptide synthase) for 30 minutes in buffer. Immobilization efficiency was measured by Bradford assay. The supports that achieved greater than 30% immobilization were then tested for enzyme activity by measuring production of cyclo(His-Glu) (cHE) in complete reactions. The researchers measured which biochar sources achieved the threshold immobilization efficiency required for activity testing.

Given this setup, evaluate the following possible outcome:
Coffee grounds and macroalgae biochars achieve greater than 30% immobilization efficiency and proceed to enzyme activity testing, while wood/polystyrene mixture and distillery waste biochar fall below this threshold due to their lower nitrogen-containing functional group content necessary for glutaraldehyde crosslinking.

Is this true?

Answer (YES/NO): NO